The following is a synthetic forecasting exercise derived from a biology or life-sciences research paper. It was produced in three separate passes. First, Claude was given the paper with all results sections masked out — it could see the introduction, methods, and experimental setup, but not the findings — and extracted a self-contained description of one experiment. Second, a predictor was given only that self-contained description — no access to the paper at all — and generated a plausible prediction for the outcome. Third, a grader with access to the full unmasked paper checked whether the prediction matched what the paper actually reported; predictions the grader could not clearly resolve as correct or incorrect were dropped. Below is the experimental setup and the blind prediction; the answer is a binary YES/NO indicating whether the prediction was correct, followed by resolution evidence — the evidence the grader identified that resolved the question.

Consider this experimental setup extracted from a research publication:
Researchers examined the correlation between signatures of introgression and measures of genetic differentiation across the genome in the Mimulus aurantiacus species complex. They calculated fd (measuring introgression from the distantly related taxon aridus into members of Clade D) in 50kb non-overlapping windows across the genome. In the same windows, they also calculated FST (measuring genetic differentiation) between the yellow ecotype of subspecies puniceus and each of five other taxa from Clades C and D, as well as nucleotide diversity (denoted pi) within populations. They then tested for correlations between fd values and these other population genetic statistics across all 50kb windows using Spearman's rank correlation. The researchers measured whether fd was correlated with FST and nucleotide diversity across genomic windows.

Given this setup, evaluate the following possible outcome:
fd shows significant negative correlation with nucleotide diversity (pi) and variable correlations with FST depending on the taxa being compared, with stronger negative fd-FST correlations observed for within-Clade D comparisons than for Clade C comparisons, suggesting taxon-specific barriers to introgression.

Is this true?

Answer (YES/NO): NO